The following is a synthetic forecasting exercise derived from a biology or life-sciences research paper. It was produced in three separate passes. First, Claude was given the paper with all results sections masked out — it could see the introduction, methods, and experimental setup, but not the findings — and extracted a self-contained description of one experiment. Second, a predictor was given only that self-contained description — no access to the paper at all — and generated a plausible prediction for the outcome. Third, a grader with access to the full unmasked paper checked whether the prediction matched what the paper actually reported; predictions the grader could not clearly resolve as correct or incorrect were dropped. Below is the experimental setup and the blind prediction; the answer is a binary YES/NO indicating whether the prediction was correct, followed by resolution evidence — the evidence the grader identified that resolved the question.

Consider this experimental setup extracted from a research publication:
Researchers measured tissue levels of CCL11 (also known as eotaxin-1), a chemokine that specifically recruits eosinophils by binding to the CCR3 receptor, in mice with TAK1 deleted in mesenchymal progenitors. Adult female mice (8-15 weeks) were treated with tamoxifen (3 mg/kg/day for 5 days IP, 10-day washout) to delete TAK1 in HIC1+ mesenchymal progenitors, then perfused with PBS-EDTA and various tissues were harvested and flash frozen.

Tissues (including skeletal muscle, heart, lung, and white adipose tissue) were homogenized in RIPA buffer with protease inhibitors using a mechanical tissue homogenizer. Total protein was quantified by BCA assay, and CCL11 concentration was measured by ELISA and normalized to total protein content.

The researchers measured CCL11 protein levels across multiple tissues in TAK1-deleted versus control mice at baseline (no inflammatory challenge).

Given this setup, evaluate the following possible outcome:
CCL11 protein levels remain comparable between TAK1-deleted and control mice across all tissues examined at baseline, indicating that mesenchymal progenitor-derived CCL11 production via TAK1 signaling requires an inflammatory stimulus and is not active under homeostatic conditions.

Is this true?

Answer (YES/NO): NO